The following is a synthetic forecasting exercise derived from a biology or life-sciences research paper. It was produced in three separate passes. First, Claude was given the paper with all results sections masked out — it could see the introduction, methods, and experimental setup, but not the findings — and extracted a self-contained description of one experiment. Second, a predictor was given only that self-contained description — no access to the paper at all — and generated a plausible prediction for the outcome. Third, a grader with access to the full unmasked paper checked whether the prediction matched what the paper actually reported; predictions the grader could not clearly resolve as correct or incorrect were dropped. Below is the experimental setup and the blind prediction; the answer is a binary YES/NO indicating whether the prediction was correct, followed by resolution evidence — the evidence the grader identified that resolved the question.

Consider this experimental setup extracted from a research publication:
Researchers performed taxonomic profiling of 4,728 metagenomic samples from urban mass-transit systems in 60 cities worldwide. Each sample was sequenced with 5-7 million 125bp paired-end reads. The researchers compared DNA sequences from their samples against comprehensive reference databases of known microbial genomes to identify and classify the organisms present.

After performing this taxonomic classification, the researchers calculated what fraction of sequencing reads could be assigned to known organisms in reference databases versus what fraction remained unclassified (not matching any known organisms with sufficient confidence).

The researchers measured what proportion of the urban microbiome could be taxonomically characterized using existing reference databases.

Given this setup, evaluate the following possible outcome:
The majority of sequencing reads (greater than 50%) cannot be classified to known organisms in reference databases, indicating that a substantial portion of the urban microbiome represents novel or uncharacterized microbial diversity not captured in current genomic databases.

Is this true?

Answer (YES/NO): NO